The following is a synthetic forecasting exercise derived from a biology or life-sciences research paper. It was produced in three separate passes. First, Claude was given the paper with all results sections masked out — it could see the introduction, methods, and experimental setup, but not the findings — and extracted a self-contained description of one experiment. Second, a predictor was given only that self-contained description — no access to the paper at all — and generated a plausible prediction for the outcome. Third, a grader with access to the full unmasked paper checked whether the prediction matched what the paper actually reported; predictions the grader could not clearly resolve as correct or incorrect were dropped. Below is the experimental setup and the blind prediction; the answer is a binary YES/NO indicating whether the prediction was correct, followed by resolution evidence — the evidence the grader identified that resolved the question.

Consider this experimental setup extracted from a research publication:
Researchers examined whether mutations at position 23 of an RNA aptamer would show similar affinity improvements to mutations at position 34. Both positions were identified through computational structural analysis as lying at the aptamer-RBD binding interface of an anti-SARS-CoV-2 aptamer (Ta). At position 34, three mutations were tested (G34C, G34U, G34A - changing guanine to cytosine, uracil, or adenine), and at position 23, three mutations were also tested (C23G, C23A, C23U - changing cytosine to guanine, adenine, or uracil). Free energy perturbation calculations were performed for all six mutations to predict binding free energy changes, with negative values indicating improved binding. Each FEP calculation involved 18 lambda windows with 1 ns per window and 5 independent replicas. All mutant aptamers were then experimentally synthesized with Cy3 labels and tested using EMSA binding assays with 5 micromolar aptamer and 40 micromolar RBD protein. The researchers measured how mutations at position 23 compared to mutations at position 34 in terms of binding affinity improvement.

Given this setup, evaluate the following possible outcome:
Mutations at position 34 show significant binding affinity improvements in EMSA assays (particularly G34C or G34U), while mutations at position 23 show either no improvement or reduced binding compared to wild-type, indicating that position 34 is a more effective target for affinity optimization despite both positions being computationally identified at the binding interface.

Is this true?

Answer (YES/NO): NO